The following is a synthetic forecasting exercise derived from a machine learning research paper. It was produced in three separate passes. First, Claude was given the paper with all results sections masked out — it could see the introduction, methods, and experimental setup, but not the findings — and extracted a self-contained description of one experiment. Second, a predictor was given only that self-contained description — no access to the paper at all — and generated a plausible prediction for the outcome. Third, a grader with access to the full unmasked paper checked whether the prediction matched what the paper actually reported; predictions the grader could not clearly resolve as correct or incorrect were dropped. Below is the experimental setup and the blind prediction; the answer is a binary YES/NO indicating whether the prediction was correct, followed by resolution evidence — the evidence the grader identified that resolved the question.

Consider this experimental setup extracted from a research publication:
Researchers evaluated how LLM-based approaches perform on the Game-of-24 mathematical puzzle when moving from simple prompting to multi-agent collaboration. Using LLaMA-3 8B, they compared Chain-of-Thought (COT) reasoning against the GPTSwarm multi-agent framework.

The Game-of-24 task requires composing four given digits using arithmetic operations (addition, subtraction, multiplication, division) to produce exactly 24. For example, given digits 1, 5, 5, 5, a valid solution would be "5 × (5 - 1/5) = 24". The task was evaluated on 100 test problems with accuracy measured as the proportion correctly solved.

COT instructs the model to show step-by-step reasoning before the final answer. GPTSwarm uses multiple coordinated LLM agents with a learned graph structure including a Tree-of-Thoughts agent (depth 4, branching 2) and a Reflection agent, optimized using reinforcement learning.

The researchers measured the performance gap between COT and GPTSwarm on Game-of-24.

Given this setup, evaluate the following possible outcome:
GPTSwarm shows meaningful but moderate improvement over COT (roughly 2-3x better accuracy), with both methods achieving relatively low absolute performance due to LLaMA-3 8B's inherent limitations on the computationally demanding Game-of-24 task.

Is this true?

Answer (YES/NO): NO